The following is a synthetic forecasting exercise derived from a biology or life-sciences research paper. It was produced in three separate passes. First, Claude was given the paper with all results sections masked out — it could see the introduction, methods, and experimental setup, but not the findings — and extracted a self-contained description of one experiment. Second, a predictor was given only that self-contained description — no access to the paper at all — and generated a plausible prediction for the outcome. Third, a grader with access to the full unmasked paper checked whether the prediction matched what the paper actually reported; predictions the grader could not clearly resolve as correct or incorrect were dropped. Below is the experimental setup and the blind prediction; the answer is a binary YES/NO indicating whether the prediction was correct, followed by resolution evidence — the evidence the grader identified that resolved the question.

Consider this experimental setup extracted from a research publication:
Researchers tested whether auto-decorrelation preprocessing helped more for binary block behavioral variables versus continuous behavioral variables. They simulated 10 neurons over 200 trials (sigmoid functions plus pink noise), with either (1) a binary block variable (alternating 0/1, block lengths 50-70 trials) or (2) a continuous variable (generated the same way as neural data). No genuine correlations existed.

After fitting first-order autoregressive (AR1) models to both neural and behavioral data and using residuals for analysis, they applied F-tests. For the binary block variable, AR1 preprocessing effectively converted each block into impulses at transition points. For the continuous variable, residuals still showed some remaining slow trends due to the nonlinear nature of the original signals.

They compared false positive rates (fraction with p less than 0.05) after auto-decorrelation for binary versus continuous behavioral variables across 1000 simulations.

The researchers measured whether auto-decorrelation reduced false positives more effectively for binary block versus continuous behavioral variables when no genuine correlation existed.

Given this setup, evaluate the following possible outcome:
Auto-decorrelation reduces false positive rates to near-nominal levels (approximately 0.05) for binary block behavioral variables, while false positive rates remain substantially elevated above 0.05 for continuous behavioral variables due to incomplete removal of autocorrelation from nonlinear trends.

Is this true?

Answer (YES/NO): NO